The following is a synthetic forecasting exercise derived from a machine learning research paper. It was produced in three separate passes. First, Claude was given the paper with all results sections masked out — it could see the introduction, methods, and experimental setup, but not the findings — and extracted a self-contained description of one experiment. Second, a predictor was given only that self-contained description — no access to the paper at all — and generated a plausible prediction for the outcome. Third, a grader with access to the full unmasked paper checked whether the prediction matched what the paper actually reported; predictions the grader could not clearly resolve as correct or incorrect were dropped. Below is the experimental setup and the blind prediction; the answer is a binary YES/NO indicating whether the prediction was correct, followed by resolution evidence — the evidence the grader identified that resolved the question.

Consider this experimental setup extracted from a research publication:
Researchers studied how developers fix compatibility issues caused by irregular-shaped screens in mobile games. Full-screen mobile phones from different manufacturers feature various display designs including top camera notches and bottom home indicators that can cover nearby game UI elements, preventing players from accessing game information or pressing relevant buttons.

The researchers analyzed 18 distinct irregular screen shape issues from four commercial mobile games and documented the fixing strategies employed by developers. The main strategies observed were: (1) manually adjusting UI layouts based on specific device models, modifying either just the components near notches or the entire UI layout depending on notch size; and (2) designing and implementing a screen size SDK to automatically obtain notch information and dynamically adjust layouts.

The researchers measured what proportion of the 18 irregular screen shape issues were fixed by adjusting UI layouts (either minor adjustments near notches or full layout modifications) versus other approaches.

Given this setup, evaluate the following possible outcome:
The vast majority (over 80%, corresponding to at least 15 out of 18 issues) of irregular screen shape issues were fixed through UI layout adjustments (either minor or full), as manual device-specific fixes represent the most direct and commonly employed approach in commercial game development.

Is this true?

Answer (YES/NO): NO